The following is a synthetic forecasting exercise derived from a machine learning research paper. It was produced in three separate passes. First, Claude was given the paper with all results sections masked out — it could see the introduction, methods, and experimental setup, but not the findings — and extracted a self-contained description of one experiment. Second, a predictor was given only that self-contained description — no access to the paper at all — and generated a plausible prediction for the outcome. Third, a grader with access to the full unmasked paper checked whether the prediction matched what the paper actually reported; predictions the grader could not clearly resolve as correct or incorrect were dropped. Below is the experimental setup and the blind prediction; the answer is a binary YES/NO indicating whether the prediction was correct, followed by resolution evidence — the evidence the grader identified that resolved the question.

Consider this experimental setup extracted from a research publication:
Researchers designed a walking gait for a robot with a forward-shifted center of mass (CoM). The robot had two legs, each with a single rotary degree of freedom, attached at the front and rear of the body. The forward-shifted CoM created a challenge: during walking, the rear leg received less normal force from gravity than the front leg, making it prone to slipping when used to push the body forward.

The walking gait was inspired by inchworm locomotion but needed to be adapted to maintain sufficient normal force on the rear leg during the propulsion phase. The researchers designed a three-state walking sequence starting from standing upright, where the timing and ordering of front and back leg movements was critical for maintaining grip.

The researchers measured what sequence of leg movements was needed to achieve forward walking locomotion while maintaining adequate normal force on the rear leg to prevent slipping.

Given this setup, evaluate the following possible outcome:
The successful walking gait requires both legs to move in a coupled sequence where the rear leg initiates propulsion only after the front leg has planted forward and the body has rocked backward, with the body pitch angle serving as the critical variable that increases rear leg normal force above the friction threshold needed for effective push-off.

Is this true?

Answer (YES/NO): NO